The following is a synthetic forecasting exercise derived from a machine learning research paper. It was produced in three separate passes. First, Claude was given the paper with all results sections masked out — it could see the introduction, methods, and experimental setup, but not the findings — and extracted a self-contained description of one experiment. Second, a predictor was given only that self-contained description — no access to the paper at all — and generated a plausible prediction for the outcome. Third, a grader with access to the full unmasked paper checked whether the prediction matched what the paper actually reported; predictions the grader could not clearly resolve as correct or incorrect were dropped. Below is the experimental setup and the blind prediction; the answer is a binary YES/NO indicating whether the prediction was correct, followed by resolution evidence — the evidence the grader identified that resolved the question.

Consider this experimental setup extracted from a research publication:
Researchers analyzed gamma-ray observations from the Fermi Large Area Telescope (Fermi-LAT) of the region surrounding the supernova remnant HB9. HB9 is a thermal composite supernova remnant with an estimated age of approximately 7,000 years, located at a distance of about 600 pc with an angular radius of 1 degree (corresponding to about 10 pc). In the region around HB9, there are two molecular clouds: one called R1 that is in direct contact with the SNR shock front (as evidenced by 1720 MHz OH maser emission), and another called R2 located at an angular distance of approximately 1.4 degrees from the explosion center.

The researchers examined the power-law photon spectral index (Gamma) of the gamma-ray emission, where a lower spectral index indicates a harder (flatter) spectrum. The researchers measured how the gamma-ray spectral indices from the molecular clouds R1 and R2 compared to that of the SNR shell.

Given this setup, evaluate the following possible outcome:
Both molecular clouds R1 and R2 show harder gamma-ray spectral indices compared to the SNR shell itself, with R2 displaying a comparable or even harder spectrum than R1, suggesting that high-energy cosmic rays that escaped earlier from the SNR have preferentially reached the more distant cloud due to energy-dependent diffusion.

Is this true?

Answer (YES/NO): YES